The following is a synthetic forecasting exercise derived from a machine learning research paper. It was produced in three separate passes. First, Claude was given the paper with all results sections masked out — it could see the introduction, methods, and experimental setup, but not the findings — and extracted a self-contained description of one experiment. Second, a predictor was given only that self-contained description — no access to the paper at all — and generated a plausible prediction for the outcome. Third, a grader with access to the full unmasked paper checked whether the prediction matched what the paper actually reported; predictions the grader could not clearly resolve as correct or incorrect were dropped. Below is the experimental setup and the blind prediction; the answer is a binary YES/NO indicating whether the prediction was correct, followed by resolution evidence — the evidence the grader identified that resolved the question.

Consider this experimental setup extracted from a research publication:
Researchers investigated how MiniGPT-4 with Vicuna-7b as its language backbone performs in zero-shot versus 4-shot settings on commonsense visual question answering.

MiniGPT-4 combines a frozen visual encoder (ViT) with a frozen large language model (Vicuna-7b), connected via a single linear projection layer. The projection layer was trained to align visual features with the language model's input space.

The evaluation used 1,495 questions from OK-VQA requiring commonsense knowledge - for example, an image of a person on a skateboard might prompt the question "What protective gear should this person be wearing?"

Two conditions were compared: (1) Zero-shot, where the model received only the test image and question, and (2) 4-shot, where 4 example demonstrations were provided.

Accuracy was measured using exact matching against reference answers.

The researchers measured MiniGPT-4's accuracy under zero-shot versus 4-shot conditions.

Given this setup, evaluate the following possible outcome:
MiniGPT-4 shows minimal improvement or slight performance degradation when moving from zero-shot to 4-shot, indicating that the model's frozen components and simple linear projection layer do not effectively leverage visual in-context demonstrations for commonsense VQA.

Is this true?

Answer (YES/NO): YES